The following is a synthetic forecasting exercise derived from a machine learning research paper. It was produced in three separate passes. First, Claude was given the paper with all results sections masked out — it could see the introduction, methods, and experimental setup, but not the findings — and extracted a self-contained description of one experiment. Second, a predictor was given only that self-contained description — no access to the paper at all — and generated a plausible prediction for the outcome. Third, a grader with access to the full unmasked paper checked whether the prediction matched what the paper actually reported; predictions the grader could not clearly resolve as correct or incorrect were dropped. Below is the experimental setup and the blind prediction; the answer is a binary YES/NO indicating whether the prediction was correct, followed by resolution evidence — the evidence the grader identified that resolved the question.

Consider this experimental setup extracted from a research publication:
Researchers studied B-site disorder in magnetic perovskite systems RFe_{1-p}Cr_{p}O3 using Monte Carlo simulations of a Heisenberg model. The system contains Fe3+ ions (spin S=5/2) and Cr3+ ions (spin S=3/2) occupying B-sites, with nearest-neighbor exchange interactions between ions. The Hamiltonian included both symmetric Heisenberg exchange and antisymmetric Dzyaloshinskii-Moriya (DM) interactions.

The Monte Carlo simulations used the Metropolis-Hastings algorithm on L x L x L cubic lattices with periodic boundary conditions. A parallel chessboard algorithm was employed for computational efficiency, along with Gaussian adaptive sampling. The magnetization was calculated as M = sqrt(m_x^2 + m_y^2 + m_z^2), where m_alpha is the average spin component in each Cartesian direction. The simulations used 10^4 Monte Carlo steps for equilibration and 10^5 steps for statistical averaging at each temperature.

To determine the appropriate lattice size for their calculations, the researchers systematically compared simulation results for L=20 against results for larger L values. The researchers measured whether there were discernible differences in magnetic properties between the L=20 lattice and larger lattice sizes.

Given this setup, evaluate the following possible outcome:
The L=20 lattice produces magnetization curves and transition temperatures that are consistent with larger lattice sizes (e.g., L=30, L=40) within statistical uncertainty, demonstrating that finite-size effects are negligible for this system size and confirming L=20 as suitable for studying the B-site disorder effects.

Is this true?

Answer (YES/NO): YES